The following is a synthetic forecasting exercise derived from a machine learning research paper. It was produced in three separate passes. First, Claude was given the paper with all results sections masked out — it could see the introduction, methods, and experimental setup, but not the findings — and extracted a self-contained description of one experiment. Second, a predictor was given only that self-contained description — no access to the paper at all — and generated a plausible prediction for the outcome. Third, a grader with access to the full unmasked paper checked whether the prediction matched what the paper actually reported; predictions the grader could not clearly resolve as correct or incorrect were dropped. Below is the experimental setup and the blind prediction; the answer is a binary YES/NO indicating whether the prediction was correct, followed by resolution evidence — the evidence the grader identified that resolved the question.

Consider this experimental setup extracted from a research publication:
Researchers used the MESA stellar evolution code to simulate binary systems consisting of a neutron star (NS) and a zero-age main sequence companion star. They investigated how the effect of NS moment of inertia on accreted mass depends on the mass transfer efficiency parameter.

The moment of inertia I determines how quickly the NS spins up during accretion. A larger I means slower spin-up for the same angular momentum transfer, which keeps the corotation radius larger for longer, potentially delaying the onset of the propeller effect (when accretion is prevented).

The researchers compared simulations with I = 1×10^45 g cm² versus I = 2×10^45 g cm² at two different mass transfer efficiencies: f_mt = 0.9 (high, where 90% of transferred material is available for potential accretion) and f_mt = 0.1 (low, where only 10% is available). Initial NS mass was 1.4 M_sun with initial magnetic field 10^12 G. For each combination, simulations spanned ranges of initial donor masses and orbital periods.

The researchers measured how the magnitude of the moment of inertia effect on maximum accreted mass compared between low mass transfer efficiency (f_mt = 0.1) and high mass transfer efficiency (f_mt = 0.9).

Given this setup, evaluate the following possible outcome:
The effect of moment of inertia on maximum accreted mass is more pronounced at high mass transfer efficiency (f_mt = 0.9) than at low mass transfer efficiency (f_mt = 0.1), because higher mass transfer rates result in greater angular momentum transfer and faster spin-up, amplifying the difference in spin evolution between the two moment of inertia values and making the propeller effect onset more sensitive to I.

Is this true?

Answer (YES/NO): YES